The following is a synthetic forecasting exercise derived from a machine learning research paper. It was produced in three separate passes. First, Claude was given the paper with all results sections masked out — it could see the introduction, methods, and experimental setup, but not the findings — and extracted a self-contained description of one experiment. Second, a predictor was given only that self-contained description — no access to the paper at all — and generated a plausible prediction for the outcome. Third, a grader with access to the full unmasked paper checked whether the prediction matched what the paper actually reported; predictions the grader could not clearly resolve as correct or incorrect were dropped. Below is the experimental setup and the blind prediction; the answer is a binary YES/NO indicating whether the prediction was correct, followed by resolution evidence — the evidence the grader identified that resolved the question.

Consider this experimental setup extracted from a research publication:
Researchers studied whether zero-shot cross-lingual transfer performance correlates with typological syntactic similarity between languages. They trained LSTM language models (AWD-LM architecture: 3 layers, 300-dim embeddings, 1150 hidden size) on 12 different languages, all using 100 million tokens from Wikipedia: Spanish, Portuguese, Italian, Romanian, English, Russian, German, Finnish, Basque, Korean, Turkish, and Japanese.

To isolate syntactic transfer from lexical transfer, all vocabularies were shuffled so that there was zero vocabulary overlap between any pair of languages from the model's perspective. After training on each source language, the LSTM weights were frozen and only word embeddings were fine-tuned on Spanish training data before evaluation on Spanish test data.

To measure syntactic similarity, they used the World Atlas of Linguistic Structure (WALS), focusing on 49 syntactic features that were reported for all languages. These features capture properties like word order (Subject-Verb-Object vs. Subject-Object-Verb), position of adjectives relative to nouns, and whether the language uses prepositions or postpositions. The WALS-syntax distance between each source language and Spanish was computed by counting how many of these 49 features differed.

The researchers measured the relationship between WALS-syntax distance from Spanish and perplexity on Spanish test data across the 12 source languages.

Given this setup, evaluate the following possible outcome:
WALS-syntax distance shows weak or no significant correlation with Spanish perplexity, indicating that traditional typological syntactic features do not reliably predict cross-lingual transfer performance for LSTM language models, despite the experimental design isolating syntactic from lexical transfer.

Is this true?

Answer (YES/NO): NO